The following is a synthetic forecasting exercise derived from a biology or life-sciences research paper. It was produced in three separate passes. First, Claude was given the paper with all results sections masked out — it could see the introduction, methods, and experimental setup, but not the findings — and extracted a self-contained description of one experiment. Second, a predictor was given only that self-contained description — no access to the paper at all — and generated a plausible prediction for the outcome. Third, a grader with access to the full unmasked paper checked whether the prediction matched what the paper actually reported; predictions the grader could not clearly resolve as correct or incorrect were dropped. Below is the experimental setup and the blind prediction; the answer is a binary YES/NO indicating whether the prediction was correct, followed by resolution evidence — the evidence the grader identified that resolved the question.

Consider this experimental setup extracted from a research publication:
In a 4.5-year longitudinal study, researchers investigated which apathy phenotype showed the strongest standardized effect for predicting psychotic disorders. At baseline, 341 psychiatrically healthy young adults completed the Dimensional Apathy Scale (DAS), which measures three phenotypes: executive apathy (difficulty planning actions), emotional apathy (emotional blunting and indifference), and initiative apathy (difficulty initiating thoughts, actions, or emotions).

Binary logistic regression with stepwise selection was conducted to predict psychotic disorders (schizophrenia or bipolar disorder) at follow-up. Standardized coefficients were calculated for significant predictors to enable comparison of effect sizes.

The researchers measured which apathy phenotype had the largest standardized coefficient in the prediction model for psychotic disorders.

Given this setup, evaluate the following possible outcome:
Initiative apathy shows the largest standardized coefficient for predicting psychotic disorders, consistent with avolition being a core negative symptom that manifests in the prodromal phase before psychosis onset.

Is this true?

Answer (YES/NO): NO